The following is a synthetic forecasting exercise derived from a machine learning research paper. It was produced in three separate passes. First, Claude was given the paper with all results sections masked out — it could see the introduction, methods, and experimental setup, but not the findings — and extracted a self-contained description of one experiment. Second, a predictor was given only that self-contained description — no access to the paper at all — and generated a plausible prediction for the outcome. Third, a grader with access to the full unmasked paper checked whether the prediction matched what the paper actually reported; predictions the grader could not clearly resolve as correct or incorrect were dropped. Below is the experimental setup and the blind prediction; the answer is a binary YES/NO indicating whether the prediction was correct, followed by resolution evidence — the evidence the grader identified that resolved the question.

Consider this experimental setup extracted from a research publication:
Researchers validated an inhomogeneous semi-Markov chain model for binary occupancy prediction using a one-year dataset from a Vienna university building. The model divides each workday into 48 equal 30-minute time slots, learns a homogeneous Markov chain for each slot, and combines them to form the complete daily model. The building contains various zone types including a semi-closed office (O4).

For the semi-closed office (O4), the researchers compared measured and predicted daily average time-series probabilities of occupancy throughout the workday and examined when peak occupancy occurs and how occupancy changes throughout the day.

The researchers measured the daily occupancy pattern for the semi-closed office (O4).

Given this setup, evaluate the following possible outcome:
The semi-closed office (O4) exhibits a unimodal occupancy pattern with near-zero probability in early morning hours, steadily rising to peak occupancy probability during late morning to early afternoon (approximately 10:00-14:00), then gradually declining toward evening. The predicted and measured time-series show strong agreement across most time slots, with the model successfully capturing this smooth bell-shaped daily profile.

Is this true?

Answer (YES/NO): NO